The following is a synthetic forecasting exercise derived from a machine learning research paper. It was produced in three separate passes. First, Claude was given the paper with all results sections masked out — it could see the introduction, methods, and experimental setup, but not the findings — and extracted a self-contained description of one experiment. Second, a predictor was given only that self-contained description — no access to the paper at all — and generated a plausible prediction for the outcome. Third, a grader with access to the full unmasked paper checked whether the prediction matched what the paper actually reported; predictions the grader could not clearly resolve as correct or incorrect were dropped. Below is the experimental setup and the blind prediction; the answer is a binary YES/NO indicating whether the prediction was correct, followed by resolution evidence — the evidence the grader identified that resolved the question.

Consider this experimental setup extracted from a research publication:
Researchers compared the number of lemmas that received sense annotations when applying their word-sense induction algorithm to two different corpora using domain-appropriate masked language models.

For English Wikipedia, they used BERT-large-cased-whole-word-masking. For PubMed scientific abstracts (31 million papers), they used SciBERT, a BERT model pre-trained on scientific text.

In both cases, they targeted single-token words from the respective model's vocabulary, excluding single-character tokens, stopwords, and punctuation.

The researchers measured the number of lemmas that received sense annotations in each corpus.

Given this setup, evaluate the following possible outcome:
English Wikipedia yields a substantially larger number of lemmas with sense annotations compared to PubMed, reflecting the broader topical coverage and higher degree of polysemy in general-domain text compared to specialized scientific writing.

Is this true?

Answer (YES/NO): NO